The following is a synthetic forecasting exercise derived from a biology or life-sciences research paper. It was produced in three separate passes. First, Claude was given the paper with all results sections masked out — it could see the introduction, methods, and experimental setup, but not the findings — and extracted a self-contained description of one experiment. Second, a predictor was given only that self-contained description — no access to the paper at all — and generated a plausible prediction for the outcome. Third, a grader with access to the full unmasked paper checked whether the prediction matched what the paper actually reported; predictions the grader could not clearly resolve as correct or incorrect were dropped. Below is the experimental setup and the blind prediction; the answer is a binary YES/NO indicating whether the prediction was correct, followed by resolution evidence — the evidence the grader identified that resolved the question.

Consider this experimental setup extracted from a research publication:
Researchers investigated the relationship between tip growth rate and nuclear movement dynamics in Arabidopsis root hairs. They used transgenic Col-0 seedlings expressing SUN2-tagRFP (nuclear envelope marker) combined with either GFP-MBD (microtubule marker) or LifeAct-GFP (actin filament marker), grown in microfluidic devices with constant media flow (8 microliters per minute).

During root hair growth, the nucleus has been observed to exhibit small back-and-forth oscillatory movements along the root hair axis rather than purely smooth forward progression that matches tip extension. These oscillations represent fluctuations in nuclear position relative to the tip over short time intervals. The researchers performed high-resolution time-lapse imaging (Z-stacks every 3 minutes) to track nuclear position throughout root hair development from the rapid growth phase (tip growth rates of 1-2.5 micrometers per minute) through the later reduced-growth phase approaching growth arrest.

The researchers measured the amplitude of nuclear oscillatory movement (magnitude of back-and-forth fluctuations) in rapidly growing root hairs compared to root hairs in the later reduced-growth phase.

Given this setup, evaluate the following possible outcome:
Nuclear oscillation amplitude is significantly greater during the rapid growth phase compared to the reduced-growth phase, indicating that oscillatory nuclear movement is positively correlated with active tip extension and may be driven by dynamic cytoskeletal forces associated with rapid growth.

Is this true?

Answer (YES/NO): YES